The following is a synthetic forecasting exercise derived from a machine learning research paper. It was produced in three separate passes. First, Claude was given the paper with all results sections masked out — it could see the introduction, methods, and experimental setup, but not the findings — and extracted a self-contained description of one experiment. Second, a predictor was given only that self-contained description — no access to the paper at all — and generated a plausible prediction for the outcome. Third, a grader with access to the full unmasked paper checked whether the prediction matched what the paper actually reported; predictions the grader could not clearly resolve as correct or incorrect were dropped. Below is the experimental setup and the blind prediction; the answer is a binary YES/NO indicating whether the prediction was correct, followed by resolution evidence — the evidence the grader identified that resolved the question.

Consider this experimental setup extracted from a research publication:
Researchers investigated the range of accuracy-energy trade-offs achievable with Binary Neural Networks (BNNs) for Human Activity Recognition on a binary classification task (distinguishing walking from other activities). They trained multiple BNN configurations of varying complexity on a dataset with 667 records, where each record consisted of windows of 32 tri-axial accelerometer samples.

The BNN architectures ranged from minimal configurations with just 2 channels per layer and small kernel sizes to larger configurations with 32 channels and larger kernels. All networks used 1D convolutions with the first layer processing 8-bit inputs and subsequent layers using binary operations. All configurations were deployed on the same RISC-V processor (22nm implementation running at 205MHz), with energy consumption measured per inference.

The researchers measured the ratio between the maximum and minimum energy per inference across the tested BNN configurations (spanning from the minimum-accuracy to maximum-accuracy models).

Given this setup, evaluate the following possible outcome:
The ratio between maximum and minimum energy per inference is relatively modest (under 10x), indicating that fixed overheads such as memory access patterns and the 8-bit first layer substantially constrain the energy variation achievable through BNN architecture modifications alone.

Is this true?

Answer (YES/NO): NO